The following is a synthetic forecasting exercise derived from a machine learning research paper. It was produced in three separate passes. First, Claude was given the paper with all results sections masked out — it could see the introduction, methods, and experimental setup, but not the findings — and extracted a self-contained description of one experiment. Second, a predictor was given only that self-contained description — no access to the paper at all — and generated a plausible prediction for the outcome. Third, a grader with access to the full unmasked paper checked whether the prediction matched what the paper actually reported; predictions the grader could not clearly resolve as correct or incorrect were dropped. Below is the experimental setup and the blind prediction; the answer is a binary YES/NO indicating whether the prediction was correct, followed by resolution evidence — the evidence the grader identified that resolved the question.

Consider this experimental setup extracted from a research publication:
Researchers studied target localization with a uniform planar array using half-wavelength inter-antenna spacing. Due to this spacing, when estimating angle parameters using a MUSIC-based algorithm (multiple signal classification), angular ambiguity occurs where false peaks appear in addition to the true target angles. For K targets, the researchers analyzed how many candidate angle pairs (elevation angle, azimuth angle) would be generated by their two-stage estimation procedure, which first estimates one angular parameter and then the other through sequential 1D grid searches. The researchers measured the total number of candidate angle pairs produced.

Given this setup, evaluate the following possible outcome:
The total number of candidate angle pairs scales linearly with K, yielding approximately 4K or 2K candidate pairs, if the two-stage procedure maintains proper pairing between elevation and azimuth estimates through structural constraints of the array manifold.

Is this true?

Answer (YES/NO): YES